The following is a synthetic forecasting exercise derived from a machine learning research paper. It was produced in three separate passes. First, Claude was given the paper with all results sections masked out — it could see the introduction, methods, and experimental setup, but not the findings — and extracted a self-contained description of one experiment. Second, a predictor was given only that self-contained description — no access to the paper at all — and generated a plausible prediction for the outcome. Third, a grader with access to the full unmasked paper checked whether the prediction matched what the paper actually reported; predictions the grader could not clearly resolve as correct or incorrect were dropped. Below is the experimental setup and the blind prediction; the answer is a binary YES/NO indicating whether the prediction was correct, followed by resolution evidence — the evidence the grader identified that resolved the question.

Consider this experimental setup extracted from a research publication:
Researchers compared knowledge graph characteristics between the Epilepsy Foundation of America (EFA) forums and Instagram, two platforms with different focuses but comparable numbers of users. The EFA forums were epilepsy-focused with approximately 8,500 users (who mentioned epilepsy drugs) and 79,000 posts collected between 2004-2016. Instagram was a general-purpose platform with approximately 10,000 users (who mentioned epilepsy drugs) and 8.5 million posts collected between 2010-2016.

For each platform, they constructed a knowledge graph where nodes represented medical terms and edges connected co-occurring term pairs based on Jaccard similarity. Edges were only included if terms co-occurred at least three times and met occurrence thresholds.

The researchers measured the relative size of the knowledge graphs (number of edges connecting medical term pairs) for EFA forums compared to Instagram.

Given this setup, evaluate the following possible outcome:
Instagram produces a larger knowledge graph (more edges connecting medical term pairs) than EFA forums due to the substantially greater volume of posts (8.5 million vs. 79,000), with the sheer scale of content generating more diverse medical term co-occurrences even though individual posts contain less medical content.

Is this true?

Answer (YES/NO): NO